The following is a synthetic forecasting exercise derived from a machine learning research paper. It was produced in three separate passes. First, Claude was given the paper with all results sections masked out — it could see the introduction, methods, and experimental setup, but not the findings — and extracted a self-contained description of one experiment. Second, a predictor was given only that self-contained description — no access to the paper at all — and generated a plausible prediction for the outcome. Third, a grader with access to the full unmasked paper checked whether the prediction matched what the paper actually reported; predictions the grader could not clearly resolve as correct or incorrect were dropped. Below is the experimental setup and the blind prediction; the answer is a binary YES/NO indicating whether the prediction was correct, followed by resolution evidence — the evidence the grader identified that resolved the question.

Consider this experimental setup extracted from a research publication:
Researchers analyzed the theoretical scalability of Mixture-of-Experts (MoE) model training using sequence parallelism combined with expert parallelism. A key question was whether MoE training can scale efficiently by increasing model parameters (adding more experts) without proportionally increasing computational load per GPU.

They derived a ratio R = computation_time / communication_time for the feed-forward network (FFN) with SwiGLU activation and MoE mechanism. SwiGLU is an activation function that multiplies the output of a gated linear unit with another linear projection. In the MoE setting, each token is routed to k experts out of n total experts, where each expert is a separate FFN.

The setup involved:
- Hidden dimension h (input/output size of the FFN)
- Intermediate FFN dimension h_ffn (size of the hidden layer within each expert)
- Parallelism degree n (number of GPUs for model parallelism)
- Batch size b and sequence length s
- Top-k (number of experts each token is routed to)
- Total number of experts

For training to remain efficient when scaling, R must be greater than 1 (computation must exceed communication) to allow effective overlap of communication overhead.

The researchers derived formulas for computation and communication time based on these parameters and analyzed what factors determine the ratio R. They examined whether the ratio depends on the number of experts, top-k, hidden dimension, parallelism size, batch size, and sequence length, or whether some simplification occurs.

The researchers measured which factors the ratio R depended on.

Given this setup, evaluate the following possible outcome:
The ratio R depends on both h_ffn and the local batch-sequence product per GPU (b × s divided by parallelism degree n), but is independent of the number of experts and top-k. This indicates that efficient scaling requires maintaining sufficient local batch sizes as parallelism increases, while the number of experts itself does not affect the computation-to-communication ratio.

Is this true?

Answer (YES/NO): NO